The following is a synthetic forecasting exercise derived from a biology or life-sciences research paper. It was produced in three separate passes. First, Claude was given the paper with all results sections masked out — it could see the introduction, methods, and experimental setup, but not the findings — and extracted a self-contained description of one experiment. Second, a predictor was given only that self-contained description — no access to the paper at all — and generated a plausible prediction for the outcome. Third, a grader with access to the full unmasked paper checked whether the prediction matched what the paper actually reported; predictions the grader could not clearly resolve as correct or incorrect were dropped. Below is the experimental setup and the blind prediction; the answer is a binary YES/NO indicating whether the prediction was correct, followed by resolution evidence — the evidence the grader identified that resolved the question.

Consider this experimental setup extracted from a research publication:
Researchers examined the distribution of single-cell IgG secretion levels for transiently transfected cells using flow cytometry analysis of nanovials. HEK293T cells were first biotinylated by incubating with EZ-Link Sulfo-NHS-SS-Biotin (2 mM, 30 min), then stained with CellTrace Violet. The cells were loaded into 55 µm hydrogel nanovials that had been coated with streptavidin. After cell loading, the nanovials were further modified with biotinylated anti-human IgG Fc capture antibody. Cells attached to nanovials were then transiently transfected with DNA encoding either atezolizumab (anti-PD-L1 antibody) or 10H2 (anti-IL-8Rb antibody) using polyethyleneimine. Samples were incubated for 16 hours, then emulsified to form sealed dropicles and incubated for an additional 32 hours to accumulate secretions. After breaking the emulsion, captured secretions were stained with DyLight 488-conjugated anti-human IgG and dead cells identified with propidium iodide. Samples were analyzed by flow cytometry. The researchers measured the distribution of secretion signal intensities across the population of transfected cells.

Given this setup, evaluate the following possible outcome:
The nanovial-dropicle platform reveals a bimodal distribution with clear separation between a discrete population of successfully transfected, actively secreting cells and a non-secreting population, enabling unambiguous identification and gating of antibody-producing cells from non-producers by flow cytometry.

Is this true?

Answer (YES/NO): NO